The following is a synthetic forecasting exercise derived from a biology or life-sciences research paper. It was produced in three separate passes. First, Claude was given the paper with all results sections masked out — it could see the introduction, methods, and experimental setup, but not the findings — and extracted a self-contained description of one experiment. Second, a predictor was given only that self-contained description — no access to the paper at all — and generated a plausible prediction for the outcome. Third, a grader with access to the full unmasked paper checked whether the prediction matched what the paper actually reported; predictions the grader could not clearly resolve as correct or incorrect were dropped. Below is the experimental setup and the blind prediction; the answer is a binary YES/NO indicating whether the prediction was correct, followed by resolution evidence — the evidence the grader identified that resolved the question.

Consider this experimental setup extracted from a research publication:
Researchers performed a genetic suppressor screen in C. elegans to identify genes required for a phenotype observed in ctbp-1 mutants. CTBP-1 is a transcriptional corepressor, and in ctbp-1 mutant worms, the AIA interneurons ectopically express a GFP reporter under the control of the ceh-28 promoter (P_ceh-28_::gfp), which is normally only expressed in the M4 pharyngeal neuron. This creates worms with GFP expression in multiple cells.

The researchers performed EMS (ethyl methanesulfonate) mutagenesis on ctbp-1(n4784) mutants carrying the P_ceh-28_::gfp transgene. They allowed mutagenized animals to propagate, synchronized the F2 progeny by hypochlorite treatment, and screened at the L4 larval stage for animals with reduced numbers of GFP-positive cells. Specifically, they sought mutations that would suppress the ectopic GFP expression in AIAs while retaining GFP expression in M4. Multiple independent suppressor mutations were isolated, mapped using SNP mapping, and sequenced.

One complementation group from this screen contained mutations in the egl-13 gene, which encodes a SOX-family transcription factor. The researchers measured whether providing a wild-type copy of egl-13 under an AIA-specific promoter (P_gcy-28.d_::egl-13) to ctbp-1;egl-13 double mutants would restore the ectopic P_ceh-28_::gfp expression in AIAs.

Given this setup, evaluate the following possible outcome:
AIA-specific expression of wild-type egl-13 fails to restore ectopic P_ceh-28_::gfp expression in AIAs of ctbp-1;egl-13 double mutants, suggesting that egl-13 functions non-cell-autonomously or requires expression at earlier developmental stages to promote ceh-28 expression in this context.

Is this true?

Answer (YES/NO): NO